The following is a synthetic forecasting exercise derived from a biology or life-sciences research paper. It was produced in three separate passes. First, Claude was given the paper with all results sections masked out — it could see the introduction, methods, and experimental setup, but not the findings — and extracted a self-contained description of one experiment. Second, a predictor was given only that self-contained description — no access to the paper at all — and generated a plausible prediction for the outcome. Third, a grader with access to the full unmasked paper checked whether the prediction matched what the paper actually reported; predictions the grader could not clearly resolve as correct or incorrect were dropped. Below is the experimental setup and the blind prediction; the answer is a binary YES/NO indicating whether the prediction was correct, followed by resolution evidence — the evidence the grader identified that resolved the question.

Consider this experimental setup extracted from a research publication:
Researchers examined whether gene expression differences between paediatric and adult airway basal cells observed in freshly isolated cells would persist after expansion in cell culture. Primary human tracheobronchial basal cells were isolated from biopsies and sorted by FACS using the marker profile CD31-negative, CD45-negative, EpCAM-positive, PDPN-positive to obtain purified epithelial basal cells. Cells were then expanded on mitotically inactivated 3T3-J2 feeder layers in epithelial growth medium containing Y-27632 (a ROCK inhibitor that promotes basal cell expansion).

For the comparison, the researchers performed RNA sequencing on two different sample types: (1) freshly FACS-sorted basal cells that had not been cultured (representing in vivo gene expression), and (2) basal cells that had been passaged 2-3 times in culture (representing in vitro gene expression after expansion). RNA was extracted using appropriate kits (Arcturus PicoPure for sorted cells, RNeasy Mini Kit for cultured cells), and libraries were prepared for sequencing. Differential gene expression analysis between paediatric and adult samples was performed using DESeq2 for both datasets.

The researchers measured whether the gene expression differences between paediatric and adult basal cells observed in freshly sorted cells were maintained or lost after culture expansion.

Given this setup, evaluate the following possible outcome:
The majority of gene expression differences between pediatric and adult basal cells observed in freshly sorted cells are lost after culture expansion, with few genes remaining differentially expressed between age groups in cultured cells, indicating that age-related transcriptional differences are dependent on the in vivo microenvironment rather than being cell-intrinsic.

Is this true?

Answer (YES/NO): NO